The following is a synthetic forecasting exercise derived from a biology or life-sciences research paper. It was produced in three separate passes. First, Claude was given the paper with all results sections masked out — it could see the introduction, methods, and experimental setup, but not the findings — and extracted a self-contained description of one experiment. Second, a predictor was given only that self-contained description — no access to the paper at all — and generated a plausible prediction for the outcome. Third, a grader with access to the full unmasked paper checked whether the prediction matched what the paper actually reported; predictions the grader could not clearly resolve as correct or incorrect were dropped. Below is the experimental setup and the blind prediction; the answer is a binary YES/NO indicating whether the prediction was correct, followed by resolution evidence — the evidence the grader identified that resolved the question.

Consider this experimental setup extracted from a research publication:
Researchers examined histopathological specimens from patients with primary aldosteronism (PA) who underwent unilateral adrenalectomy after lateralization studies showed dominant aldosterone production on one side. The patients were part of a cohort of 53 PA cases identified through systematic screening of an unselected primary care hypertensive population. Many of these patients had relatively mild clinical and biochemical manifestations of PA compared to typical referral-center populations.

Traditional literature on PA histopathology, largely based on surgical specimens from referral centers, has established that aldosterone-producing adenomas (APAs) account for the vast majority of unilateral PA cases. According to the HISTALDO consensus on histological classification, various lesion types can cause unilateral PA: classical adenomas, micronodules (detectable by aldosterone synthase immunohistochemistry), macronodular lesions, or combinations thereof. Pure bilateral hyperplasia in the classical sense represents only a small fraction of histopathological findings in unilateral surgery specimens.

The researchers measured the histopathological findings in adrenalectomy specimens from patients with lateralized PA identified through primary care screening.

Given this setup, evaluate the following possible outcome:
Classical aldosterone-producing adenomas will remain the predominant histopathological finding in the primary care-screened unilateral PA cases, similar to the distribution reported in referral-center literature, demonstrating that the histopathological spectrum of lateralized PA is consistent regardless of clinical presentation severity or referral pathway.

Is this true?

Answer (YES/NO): NO